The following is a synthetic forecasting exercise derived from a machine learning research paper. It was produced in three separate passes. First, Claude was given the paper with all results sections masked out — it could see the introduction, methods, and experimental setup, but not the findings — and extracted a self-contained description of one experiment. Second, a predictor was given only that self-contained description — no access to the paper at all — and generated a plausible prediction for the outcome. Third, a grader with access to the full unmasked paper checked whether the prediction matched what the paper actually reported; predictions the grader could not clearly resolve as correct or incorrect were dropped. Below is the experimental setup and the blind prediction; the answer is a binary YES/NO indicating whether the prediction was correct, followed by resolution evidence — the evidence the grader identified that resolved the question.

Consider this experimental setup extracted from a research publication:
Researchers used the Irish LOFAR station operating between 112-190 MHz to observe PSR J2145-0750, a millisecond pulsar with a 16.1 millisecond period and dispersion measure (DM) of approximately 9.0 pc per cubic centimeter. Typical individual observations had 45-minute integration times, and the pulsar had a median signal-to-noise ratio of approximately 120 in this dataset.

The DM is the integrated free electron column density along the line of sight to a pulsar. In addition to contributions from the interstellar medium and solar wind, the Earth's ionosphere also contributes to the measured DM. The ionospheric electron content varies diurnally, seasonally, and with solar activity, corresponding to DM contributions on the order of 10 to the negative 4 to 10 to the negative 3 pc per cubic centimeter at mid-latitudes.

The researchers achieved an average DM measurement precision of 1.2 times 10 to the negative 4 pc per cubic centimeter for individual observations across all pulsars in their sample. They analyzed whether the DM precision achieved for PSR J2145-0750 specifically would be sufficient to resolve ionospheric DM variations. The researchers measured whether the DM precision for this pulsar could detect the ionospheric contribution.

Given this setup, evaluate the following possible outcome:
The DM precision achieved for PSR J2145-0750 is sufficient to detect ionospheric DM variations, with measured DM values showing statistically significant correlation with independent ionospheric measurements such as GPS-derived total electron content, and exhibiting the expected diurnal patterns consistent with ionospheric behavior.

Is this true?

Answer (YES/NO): NO